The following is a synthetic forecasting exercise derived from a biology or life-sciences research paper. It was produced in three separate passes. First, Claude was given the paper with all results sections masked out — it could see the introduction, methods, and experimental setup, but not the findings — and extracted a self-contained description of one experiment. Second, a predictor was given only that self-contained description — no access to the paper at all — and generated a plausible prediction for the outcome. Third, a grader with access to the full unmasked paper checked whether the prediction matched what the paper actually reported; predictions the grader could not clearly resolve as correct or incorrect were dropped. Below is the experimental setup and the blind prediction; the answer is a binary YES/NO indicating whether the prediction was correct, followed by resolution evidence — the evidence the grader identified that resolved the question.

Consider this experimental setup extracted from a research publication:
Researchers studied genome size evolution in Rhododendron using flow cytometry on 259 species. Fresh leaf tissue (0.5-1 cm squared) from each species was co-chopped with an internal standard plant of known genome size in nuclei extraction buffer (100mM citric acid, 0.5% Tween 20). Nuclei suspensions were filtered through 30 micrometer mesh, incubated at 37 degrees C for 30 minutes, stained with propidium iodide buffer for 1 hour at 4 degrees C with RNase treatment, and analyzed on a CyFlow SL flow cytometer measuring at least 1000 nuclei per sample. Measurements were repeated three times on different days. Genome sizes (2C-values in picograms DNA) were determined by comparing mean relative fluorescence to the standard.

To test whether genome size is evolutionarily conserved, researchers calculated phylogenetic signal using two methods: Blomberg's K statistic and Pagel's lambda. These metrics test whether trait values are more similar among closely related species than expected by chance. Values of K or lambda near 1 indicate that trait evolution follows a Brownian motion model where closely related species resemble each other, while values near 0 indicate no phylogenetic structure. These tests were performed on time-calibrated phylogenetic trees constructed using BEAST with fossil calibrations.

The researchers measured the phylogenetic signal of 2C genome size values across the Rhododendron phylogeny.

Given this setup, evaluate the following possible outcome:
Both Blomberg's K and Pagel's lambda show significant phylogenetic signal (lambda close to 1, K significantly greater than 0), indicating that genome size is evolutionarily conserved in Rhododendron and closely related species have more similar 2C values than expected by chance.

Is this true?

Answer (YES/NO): NO